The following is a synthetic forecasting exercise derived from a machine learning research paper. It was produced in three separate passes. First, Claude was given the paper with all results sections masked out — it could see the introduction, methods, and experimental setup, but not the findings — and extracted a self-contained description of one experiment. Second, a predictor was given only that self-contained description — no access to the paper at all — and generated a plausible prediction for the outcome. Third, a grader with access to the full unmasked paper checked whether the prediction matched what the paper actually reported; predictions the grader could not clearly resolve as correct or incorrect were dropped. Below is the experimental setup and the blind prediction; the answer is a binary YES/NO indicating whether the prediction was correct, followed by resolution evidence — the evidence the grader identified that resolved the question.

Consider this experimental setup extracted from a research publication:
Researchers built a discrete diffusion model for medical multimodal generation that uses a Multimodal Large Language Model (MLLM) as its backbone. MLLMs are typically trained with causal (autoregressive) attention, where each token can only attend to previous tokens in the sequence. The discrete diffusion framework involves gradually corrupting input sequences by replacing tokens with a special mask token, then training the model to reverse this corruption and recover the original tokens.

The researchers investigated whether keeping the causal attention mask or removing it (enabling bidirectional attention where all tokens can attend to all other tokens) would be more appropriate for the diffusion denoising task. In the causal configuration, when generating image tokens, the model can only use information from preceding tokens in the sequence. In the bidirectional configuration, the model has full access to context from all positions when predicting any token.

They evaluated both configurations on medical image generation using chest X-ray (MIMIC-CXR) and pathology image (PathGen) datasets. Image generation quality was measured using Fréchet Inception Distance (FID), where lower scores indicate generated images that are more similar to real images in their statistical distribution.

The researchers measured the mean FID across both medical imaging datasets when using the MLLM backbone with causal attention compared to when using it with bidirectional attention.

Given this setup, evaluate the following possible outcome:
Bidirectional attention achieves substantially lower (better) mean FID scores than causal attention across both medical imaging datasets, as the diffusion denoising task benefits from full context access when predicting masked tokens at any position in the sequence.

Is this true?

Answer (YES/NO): YES